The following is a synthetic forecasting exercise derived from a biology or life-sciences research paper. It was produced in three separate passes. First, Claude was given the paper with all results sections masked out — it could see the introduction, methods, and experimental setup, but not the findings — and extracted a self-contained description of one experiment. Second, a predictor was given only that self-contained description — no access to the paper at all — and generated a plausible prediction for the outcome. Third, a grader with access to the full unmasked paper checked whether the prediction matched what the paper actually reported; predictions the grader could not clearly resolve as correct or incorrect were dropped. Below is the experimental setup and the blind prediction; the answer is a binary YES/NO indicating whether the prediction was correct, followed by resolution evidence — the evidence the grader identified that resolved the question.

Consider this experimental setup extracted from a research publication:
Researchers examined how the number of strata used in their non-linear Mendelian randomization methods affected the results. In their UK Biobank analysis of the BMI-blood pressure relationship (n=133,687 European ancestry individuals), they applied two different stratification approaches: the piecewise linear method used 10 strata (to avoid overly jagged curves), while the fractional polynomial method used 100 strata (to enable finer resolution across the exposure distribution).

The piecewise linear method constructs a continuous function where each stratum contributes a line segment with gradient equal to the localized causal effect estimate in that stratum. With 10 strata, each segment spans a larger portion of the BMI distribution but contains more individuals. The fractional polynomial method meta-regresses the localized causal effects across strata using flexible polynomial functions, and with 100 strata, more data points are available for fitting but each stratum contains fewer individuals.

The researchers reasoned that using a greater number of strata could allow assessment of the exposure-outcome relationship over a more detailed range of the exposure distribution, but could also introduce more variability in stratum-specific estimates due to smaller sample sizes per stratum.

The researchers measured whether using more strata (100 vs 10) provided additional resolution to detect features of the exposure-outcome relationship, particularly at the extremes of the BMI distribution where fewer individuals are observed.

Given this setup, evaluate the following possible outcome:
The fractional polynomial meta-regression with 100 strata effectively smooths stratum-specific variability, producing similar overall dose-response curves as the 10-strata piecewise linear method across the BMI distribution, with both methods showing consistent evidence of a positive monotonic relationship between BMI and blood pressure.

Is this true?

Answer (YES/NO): NO